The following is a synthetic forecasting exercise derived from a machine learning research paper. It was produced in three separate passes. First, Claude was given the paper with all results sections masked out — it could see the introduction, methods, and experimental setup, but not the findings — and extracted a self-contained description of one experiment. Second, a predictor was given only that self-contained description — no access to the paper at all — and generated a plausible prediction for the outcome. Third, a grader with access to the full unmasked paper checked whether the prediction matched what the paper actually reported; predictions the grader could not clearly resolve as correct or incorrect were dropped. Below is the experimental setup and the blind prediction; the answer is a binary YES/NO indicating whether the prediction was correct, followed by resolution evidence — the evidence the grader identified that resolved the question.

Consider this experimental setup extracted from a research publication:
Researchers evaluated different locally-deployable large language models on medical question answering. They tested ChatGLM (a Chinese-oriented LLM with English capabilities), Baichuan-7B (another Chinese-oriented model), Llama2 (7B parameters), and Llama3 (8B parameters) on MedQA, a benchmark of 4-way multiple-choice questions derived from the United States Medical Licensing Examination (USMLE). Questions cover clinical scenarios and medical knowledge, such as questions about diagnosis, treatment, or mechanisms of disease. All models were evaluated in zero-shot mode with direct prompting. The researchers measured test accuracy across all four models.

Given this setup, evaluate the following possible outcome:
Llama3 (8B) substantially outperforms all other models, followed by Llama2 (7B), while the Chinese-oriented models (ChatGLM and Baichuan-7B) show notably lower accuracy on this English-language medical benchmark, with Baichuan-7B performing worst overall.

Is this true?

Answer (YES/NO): NO